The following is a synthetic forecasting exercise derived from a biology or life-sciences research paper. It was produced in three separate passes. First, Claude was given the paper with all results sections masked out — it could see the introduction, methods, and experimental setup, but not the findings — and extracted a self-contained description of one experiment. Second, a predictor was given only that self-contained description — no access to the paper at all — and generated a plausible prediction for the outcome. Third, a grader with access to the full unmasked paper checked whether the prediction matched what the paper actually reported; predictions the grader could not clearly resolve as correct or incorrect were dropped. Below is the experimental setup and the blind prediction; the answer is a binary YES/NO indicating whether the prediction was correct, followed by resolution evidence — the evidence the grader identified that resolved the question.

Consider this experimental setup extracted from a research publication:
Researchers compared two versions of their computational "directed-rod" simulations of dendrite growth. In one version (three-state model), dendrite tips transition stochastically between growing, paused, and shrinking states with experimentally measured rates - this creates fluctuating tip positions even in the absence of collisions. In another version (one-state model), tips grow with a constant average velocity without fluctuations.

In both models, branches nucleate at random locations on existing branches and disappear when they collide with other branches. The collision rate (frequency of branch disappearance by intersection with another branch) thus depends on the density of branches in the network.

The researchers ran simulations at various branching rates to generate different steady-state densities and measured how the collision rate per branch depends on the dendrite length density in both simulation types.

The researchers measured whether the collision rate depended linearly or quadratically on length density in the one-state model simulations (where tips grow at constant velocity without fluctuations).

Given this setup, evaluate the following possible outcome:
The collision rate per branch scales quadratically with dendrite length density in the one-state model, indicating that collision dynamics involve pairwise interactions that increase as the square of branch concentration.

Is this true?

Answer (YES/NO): NO